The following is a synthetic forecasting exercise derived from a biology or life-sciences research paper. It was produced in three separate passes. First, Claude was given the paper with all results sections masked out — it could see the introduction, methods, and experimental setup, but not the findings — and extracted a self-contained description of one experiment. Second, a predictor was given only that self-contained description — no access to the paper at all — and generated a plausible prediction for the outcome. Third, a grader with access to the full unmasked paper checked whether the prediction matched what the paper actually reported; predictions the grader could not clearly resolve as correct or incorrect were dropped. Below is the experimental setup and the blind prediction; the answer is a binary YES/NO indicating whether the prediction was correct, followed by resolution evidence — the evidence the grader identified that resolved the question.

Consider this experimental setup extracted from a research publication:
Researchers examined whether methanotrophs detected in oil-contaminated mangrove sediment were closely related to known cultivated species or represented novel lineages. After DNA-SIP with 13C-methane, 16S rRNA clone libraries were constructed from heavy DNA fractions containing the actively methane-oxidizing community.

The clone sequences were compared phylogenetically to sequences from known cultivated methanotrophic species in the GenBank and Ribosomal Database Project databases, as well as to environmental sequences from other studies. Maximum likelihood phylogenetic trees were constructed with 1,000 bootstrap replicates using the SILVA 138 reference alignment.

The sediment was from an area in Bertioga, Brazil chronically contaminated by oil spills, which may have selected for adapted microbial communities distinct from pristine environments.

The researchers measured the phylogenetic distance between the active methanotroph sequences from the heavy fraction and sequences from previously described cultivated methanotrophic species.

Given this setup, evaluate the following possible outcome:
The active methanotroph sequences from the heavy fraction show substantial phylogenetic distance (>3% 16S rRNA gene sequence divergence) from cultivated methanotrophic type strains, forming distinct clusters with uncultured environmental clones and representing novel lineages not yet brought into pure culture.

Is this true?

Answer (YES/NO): NO